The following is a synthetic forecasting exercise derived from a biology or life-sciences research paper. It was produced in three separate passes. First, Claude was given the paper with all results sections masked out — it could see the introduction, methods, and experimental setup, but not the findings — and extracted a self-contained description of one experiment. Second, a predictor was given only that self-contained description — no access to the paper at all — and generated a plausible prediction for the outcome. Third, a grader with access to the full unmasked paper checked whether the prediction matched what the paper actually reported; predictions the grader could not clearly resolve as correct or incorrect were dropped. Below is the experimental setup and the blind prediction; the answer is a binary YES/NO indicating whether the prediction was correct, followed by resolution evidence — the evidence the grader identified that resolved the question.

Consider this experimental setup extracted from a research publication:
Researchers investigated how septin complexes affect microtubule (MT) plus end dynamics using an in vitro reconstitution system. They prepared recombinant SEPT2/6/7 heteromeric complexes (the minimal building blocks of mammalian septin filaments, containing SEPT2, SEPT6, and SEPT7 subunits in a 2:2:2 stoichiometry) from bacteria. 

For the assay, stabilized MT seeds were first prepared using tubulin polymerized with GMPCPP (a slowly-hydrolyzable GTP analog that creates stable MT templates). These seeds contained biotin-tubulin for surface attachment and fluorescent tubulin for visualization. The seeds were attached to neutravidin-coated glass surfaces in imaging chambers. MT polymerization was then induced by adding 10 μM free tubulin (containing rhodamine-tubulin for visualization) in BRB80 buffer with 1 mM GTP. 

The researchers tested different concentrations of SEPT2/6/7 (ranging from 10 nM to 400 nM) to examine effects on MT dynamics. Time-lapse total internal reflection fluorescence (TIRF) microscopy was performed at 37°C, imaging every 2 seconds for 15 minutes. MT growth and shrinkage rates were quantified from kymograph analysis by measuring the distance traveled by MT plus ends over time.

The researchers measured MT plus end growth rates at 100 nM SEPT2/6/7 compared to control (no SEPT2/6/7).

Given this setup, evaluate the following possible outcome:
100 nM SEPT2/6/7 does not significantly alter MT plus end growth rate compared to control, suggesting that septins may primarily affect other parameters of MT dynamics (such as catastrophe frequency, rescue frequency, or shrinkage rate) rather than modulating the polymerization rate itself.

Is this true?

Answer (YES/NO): YES